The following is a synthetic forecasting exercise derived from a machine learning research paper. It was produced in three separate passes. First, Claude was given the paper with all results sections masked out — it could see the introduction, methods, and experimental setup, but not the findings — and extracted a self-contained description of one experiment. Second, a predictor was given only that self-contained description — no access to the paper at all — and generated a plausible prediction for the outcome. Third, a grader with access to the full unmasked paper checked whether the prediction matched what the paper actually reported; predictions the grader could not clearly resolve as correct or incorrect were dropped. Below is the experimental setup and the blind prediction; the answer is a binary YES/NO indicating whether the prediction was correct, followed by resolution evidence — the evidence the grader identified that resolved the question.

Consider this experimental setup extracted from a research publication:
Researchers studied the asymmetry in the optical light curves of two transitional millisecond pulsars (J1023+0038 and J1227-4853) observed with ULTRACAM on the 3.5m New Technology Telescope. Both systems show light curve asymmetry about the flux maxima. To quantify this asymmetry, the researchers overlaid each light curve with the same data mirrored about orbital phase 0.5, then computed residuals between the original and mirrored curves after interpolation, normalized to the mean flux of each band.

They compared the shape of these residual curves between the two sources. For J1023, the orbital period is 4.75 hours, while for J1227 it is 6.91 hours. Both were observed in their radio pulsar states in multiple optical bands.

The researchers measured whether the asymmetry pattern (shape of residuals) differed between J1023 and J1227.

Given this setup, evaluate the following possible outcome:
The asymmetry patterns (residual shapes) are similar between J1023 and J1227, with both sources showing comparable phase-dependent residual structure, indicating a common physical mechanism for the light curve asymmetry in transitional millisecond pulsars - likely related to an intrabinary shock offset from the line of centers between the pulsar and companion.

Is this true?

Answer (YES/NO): NO